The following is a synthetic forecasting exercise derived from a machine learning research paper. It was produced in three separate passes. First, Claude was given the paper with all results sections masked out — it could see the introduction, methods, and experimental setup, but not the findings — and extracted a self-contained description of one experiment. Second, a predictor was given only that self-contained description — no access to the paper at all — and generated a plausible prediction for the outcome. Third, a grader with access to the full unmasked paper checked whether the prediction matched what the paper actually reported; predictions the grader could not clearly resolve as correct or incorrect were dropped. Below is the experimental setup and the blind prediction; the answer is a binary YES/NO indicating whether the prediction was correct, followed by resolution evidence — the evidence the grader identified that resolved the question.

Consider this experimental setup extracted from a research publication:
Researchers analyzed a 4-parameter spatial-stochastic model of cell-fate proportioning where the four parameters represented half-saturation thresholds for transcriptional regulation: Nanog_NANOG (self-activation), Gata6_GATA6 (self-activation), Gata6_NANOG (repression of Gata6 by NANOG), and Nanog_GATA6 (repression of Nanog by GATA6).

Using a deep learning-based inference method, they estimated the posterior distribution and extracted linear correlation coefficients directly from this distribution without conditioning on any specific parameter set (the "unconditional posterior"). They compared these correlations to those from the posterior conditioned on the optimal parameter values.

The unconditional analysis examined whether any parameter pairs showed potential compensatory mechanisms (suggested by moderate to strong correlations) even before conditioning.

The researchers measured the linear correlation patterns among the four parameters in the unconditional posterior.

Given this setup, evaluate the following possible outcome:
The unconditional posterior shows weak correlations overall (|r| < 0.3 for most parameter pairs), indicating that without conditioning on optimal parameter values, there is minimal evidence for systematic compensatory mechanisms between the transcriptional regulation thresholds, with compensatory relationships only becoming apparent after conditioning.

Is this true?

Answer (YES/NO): NO